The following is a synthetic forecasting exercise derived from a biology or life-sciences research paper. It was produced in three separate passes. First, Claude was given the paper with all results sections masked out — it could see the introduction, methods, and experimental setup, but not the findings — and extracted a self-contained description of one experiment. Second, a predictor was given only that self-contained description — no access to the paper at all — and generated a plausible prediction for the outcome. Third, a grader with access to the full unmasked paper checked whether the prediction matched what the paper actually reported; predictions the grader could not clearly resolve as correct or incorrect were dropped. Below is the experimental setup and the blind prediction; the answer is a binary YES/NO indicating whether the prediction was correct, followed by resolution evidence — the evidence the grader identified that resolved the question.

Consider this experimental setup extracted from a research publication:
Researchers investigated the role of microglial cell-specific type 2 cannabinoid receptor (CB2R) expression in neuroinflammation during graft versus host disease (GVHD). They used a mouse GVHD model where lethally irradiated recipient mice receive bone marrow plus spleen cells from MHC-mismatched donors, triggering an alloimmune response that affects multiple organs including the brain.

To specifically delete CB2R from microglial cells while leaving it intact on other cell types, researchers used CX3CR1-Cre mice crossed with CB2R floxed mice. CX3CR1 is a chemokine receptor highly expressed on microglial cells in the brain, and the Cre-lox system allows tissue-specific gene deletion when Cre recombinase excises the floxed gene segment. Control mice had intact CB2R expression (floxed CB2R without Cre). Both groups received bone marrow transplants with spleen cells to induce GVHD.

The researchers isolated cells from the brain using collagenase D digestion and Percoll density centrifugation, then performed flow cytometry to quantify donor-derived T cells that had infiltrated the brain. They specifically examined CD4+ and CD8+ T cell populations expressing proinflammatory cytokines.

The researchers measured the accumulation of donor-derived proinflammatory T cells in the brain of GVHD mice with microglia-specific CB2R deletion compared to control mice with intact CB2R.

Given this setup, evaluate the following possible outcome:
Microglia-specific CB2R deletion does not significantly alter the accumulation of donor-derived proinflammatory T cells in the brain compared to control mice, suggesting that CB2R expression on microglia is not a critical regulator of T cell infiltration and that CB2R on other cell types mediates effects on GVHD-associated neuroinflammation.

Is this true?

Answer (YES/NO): NO